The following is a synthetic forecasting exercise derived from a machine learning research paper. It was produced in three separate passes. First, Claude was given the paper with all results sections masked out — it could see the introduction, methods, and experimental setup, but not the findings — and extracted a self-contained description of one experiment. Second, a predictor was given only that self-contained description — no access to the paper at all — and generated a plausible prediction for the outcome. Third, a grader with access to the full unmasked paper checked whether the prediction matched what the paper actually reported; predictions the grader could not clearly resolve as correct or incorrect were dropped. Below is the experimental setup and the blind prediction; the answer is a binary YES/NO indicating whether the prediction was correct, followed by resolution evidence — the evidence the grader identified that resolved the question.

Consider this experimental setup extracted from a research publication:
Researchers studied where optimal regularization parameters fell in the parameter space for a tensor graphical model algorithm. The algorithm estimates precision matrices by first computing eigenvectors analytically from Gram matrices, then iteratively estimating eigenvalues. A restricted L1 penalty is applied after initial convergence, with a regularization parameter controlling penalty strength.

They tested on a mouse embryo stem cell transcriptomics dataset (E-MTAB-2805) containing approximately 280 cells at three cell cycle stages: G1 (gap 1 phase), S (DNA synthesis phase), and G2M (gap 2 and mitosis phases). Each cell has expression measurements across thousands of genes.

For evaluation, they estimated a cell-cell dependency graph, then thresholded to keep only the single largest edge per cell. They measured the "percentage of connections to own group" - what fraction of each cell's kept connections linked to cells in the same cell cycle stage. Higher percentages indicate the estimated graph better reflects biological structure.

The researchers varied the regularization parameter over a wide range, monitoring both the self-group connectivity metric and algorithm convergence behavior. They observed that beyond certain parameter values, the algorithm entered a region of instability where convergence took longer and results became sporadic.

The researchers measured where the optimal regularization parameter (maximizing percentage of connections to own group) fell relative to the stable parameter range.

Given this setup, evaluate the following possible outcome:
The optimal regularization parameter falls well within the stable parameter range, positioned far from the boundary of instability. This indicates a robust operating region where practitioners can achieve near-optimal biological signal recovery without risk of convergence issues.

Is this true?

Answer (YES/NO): NO